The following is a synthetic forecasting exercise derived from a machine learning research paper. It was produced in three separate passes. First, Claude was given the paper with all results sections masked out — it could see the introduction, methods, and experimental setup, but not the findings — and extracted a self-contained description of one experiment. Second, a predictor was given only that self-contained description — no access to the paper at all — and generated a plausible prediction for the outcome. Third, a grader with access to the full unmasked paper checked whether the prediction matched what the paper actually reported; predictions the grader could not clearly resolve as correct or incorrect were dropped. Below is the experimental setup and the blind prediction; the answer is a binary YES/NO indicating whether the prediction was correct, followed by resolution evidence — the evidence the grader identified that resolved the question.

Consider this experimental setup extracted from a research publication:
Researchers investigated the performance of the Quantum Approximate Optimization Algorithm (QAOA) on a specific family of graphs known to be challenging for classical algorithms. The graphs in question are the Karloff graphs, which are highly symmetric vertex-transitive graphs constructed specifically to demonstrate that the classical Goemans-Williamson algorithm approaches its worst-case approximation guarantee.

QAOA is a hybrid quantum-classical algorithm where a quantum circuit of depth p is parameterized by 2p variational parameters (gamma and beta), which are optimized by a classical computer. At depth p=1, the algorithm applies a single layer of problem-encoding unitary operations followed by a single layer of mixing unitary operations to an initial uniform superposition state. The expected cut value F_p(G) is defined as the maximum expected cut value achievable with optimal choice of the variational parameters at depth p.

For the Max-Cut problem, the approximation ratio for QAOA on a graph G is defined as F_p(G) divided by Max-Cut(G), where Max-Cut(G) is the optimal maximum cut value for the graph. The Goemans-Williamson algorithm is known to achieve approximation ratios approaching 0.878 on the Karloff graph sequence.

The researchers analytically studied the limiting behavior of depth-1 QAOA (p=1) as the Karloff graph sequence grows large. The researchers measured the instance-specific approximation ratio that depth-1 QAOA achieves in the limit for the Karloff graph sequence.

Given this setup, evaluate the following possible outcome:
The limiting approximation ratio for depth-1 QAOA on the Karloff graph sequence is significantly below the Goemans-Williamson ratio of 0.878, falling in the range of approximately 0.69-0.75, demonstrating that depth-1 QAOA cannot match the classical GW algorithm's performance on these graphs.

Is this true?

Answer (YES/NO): NO